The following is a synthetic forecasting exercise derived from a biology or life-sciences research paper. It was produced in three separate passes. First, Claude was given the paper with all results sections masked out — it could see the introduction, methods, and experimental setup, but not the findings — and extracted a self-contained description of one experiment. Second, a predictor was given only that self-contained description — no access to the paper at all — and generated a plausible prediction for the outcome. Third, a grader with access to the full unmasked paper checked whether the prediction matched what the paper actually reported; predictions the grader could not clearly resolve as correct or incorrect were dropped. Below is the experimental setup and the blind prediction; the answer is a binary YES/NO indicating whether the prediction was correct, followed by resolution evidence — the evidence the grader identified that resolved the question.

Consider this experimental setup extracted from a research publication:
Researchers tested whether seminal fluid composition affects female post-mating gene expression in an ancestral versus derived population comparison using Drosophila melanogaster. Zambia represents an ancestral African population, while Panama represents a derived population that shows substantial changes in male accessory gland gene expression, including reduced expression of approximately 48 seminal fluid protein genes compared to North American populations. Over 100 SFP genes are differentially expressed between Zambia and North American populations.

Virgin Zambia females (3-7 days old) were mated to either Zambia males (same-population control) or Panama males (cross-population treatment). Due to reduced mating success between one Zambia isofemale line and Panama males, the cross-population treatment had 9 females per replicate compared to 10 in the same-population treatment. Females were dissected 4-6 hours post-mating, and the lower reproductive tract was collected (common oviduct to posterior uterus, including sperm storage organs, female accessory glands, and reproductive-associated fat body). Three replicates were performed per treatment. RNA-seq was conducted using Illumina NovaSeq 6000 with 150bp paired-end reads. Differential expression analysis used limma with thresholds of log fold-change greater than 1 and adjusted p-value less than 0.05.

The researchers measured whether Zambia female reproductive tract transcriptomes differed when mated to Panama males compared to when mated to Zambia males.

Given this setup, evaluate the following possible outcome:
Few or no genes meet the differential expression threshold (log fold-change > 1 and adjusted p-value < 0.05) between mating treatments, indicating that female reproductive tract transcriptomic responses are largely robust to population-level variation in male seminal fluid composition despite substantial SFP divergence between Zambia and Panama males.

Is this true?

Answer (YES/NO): YES